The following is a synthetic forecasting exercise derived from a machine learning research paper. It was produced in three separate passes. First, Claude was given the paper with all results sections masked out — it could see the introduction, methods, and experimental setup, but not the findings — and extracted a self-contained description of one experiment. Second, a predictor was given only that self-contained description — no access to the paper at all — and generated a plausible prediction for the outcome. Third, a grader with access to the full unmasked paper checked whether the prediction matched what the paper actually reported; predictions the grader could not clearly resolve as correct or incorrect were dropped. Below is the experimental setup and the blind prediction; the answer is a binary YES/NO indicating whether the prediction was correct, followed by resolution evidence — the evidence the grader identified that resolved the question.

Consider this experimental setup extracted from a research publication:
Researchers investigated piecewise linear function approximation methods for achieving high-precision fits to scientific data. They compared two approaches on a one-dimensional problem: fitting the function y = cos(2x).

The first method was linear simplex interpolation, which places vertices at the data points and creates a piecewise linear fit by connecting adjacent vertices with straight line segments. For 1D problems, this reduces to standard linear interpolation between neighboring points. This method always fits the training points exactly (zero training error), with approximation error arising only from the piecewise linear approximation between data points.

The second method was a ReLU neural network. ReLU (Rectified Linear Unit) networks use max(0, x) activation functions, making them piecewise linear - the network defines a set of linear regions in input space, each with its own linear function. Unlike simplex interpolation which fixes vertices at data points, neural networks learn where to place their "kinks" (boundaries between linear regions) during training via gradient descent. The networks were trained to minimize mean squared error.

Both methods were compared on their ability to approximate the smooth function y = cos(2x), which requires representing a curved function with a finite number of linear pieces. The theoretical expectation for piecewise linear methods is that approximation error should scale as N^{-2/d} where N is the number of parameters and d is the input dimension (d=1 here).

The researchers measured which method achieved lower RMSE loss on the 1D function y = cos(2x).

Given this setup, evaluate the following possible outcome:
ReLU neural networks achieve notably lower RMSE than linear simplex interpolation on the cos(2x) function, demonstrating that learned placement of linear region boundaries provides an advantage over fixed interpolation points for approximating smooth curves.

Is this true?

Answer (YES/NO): NO